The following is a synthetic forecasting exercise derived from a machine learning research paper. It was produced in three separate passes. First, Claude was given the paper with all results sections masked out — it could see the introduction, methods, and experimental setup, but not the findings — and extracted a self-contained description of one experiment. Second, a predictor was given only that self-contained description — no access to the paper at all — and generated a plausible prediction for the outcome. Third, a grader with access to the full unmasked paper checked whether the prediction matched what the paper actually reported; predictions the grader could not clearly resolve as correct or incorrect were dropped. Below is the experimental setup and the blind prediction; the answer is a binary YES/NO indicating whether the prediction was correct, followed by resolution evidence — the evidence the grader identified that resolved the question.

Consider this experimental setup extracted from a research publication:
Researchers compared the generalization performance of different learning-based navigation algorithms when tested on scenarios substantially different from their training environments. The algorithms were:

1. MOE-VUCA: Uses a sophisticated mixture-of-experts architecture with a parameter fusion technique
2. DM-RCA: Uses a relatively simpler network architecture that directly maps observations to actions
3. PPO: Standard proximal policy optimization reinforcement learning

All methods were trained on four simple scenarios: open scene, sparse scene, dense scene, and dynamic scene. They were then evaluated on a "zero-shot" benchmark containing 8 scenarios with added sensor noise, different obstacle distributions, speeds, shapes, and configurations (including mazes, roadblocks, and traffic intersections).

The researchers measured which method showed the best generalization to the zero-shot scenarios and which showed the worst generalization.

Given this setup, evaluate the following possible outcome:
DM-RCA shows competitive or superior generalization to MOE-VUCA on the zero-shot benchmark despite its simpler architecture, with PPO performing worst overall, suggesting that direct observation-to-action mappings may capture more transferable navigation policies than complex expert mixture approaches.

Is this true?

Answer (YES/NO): NO